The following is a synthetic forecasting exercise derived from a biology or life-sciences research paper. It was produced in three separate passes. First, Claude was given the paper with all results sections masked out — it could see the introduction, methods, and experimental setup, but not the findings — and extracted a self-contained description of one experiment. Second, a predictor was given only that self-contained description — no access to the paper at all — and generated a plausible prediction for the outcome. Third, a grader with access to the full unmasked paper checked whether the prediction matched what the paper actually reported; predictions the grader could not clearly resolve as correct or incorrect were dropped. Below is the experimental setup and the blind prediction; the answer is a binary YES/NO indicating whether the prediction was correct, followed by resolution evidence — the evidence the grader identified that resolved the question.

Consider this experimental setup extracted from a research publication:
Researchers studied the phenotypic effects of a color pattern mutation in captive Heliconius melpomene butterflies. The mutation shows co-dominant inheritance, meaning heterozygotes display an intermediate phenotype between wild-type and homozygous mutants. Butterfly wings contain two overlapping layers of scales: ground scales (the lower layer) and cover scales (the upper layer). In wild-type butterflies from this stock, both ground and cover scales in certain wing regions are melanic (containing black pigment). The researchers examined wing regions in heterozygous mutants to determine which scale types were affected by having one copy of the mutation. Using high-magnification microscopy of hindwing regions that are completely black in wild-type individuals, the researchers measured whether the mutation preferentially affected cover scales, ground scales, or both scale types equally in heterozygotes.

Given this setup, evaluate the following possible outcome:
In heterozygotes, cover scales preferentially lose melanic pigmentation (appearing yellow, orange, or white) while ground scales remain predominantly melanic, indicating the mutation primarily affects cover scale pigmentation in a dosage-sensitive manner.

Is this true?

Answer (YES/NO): YES